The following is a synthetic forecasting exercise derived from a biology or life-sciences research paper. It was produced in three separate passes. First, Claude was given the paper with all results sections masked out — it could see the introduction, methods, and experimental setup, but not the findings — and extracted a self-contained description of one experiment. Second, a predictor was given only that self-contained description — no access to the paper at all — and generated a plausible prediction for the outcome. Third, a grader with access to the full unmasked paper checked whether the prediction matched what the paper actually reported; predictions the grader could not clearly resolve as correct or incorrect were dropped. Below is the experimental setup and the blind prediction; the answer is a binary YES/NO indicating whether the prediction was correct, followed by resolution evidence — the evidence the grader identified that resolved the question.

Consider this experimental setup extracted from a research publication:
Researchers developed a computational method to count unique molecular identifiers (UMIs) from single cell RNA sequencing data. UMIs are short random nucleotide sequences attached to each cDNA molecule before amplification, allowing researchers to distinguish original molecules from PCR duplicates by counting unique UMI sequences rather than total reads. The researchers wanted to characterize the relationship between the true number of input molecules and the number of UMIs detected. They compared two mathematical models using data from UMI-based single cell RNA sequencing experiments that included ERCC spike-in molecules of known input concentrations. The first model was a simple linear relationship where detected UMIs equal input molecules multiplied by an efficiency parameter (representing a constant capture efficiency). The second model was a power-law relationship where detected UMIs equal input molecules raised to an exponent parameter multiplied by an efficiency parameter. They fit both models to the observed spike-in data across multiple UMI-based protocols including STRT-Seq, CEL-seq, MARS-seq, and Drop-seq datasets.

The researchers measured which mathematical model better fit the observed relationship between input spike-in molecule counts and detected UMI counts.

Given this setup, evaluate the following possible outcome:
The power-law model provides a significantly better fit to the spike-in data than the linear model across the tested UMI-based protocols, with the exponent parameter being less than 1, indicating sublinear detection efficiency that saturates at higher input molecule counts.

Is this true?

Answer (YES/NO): YES